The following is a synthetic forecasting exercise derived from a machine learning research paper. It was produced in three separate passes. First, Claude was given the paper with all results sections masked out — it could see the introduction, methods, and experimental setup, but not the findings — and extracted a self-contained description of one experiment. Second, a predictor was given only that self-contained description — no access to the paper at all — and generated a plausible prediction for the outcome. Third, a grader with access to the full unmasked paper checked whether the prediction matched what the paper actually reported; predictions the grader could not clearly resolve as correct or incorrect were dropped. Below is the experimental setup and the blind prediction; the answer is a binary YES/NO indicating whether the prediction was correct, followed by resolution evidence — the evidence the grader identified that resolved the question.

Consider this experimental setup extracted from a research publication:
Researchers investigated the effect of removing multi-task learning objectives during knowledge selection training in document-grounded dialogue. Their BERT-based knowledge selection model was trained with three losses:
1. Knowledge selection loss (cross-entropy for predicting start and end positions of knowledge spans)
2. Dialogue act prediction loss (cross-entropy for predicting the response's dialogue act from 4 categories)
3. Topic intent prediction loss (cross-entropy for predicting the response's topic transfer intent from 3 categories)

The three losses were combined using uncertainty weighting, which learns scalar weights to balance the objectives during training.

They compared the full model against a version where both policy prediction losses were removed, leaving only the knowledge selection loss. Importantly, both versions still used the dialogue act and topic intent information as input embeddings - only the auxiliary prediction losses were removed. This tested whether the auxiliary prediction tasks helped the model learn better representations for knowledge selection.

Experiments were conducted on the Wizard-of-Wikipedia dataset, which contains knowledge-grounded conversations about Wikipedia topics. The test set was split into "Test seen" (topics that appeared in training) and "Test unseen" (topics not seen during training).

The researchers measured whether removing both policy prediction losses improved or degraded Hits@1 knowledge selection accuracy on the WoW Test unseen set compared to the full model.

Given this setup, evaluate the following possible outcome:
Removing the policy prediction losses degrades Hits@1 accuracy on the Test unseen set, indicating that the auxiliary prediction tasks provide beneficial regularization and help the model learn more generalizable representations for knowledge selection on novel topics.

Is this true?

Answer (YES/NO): YES